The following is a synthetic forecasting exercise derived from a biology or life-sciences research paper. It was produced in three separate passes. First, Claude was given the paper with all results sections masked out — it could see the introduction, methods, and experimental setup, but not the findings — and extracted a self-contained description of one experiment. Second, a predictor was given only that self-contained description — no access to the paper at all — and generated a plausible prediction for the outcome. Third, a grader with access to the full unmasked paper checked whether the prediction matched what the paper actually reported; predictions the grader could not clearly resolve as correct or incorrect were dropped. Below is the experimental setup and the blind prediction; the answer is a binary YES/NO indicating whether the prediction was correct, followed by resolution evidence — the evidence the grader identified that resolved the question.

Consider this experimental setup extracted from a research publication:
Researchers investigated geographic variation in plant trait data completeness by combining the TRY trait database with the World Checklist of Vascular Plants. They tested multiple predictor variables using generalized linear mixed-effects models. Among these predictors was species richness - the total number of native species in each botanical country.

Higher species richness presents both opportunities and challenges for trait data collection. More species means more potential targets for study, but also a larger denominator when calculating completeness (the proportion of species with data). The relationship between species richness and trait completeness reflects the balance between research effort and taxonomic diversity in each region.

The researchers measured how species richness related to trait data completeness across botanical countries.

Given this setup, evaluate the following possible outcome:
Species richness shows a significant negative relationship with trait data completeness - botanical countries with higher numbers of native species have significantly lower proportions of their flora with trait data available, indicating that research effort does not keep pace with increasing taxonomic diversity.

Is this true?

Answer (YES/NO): YES